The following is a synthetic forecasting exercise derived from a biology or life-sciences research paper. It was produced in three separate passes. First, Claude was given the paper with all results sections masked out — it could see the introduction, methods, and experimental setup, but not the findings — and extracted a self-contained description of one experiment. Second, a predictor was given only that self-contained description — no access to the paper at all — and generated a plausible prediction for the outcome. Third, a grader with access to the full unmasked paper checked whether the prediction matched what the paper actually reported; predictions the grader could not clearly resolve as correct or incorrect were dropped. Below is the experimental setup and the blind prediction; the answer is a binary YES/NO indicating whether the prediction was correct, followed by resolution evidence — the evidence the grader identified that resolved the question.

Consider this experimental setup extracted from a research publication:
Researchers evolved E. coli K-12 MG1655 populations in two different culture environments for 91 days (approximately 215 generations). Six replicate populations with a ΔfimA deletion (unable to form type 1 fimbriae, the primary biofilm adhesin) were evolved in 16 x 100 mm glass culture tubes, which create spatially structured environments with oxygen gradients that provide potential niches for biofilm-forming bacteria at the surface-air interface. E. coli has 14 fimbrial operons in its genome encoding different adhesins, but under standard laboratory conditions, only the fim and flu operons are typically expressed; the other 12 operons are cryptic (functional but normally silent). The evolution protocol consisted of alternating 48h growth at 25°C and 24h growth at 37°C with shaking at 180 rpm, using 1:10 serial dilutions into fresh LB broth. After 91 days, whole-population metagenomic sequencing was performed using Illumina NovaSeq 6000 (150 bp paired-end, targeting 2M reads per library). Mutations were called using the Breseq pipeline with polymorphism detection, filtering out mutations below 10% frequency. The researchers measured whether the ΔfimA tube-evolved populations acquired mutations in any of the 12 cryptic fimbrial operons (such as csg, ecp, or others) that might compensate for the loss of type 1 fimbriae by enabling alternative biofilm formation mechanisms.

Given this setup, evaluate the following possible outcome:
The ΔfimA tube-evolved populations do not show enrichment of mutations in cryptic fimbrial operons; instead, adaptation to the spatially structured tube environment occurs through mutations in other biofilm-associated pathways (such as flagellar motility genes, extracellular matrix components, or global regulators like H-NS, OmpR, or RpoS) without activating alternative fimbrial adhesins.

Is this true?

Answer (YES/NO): NO